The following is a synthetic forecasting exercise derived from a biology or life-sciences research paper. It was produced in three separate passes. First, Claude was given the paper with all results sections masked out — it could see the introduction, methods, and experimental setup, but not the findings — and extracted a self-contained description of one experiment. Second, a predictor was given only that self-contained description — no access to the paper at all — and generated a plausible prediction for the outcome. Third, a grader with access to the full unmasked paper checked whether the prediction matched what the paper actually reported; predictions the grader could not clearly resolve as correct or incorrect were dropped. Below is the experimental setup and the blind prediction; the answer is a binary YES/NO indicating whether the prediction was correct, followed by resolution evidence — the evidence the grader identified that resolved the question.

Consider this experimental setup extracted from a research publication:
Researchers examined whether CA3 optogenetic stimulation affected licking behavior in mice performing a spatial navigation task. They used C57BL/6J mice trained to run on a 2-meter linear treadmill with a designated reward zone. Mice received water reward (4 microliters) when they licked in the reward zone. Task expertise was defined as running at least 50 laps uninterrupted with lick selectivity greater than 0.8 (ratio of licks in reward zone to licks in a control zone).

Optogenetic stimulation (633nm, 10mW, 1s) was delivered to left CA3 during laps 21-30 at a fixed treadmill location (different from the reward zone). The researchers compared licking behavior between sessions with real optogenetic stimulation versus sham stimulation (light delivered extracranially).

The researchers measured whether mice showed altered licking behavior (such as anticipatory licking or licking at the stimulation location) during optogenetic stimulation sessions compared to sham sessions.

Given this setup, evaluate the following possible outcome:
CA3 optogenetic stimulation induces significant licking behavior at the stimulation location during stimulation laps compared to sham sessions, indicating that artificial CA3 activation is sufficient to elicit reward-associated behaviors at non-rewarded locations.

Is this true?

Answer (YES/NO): NO